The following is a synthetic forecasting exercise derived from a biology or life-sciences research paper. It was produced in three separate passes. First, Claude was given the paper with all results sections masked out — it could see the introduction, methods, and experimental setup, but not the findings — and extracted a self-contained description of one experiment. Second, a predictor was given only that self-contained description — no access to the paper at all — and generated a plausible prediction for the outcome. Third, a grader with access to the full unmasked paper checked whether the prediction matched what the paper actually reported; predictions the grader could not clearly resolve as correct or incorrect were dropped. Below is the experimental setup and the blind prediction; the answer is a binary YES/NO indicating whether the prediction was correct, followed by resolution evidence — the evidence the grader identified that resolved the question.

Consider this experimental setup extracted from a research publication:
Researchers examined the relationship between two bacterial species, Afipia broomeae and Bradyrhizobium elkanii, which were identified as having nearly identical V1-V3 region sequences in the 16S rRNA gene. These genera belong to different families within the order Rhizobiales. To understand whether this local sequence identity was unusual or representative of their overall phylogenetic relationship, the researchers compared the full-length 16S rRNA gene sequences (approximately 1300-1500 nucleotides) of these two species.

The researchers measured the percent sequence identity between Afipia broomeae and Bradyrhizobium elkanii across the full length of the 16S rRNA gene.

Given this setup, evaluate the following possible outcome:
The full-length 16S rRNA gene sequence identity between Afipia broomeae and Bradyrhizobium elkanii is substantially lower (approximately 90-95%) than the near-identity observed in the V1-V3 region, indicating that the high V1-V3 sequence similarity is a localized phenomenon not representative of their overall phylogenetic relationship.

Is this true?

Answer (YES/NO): NO